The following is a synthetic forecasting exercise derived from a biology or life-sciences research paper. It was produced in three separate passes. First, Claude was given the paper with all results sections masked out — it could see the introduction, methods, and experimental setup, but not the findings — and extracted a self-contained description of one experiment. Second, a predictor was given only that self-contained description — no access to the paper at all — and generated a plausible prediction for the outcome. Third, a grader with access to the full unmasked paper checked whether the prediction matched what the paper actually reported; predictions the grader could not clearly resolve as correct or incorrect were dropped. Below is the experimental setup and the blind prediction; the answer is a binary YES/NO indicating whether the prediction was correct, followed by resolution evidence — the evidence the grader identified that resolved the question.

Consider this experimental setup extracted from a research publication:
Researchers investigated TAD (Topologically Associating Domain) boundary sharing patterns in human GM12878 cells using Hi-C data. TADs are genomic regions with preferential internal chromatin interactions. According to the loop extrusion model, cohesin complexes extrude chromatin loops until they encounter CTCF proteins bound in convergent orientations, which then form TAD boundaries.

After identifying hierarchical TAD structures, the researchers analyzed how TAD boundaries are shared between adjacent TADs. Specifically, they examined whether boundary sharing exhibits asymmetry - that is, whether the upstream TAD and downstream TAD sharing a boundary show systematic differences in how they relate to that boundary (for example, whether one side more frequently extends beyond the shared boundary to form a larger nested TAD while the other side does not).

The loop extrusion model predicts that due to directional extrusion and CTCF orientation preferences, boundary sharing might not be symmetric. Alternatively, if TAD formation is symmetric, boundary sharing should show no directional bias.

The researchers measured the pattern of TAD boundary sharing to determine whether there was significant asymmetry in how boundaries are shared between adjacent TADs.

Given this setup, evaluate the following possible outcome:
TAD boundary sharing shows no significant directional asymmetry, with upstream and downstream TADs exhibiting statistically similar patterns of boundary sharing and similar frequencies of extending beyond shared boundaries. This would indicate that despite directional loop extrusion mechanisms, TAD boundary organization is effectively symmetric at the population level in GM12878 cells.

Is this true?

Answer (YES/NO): NO